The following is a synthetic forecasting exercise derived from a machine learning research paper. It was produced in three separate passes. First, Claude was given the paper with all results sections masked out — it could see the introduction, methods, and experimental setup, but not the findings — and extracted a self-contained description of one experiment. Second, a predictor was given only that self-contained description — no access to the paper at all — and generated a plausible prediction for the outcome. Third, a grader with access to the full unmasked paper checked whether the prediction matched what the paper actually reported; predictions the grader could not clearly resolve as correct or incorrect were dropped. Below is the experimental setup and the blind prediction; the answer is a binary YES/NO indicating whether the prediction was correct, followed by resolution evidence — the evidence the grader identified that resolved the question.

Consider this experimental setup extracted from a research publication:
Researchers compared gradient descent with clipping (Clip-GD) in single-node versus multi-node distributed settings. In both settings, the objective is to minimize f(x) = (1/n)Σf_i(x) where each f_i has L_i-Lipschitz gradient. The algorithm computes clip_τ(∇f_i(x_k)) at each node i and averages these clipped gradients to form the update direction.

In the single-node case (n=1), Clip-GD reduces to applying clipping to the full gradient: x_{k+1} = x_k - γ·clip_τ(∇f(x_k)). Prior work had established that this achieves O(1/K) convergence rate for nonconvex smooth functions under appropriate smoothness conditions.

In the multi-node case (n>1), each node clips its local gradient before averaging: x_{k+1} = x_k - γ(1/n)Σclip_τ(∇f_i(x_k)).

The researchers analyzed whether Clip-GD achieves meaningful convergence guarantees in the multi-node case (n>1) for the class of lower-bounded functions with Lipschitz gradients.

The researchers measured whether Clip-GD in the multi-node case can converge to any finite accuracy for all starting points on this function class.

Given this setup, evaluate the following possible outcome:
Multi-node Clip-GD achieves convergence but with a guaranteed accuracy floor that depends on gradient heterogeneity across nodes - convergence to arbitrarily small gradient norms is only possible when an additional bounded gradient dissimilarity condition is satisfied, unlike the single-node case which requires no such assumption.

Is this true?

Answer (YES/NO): NO